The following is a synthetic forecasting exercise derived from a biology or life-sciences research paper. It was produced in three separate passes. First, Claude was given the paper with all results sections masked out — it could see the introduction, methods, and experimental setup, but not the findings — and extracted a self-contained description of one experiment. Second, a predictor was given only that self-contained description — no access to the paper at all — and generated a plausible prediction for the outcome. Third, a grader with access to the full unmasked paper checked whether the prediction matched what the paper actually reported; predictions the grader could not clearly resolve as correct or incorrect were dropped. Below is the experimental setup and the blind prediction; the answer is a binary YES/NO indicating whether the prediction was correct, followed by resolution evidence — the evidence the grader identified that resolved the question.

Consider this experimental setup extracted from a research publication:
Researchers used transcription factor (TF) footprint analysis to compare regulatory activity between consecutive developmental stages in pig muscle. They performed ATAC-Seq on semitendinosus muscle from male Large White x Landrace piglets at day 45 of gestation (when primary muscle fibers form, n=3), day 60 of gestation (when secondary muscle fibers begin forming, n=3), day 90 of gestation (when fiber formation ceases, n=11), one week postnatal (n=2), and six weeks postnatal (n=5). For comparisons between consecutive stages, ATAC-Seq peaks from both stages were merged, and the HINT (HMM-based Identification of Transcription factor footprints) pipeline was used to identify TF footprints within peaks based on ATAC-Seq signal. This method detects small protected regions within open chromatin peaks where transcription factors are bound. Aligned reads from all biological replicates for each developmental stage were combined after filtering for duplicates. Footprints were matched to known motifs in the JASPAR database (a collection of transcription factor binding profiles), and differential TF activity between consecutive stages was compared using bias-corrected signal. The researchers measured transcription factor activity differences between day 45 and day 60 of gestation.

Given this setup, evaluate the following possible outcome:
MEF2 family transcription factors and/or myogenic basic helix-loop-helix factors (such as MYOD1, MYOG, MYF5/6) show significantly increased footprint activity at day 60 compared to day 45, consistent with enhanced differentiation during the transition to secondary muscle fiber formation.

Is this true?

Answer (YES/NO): NO